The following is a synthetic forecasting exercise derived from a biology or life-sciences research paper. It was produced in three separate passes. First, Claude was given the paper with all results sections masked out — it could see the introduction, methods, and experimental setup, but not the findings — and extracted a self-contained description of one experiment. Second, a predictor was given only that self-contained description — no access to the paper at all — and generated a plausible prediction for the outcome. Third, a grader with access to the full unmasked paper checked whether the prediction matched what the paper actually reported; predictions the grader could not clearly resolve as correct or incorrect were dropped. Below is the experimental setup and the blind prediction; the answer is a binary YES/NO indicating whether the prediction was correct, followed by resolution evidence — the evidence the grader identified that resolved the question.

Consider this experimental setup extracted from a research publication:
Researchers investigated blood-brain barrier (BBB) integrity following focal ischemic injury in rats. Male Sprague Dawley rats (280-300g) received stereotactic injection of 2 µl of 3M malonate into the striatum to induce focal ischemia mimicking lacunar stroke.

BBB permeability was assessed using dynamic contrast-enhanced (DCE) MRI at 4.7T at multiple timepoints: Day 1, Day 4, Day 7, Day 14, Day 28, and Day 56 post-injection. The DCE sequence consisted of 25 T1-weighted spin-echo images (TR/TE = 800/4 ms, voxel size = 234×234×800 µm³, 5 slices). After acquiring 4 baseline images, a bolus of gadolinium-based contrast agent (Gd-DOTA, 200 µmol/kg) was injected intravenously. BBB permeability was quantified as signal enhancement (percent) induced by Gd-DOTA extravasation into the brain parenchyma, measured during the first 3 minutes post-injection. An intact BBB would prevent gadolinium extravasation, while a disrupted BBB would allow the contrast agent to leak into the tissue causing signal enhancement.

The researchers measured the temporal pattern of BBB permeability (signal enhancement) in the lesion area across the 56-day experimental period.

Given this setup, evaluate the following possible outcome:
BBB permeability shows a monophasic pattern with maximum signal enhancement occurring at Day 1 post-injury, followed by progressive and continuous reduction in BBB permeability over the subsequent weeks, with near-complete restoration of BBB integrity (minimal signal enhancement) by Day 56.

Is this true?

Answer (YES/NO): NO